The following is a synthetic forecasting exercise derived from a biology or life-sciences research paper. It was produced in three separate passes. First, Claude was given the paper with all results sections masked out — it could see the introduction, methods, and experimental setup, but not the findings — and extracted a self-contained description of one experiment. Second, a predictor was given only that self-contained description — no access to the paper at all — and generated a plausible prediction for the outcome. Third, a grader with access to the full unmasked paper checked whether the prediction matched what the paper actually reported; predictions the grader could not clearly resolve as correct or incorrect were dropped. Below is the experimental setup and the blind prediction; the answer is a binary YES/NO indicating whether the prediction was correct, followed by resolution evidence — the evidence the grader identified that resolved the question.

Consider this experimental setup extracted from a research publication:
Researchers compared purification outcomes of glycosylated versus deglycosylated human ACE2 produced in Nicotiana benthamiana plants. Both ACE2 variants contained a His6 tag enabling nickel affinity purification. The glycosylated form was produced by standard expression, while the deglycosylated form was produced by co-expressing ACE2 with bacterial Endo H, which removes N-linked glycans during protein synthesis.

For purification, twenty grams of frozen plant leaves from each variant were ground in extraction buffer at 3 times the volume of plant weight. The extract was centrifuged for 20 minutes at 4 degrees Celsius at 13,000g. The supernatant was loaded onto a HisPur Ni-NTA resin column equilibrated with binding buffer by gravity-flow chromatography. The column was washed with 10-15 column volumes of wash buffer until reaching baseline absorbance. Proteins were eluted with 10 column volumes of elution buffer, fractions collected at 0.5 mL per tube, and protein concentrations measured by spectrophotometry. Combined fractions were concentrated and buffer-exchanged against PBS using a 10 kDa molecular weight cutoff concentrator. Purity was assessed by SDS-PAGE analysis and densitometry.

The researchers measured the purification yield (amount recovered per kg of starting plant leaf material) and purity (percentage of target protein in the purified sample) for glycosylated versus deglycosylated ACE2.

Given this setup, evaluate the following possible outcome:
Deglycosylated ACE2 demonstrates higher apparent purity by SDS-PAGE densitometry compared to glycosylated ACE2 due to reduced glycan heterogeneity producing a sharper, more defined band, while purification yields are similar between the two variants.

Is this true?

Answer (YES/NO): NO